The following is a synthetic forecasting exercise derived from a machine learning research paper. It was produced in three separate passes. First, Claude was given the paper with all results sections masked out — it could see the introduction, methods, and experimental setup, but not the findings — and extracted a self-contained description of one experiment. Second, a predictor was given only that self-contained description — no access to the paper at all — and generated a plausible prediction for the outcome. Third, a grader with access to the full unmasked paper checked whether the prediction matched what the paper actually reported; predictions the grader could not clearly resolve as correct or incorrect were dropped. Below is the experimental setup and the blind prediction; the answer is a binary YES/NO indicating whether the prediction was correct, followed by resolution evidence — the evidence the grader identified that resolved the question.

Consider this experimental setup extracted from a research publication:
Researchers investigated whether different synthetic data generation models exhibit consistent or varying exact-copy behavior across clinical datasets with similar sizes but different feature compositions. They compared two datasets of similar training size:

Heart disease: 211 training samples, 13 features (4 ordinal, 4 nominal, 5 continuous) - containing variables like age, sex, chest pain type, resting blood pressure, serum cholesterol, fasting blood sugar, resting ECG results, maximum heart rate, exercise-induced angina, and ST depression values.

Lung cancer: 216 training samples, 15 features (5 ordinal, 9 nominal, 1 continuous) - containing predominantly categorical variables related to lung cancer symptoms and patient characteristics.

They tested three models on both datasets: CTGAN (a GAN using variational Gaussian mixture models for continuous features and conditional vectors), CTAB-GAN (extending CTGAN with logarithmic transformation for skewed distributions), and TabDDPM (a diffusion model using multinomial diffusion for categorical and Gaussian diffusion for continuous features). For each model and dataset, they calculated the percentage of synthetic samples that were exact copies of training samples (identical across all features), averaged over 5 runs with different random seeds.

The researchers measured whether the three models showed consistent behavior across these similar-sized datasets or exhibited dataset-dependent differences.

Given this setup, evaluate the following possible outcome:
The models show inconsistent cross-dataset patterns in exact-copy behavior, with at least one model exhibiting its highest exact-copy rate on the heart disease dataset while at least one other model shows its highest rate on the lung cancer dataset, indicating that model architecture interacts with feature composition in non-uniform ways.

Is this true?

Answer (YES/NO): NO